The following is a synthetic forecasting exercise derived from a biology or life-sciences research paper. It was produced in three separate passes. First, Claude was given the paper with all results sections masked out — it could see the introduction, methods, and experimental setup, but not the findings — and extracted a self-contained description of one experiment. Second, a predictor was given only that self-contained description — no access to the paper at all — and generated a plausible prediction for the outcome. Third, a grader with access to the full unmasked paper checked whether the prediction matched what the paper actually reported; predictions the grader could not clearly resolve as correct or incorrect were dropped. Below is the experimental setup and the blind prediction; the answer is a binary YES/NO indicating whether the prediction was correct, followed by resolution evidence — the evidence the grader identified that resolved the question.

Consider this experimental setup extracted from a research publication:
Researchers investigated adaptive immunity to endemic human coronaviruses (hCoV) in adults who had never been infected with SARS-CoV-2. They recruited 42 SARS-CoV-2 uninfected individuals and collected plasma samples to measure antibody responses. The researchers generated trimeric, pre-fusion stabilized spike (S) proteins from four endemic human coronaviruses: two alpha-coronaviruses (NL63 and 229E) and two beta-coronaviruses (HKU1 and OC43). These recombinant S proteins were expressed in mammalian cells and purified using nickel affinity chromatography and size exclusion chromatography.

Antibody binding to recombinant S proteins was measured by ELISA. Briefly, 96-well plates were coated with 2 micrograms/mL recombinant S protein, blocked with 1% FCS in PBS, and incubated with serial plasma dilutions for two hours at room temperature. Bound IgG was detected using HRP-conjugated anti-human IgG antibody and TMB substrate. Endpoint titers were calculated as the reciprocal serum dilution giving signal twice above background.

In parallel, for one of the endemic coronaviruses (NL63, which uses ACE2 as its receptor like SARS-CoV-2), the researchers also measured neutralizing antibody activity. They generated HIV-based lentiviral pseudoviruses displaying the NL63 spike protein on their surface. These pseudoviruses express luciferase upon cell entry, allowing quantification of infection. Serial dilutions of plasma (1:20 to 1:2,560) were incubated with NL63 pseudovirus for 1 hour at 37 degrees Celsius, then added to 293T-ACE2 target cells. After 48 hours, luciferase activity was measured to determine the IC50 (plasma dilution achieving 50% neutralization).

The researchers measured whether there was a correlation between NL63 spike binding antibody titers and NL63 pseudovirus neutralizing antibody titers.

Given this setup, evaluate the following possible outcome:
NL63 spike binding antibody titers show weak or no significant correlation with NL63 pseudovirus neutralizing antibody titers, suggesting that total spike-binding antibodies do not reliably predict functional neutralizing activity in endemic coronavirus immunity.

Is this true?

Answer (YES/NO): NO